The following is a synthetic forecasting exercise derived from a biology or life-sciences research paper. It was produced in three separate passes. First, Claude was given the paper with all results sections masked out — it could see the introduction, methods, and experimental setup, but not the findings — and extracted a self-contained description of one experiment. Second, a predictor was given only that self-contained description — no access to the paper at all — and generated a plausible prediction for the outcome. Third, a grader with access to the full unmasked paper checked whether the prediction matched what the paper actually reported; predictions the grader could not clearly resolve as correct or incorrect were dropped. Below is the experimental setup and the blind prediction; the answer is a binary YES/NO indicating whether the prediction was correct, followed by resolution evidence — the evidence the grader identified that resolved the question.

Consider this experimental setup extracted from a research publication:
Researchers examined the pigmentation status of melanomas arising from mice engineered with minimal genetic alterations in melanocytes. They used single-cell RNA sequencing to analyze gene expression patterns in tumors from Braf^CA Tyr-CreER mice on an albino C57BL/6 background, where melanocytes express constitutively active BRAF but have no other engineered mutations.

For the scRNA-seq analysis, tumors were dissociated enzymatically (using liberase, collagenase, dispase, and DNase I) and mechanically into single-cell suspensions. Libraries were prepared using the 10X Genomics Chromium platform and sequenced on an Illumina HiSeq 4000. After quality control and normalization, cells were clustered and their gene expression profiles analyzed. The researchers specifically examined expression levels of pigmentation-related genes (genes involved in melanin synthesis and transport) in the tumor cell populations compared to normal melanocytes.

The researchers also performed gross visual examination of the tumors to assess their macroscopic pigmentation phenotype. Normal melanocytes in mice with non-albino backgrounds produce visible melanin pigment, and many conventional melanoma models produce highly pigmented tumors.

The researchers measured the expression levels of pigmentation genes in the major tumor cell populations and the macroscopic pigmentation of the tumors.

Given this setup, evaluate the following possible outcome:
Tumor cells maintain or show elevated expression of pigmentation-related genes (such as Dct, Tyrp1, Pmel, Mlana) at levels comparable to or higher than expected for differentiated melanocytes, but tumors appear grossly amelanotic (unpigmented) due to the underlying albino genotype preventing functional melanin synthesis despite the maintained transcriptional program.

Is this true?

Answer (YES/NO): NO